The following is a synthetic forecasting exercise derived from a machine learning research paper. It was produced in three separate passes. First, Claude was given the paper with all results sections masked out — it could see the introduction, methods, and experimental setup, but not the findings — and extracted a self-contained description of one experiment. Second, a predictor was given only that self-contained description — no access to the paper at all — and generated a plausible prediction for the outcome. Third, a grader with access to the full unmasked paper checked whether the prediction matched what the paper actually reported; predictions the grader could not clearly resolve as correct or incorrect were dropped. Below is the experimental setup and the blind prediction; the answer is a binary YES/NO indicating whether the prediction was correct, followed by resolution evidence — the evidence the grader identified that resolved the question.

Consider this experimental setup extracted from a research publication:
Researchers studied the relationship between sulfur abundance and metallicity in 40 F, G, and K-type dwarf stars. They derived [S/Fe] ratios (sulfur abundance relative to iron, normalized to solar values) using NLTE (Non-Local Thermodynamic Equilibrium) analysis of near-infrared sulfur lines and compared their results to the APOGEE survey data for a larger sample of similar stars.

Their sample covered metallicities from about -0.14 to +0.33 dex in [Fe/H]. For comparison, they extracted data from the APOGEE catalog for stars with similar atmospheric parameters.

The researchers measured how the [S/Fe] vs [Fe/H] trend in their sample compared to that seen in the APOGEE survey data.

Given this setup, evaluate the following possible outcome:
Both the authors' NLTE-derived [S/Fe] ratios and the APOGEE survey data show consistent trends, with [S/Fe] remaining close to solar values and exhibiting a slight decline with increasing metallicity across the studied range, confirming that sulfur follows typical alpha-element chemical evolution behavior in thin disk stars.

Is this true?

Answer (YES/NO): NO